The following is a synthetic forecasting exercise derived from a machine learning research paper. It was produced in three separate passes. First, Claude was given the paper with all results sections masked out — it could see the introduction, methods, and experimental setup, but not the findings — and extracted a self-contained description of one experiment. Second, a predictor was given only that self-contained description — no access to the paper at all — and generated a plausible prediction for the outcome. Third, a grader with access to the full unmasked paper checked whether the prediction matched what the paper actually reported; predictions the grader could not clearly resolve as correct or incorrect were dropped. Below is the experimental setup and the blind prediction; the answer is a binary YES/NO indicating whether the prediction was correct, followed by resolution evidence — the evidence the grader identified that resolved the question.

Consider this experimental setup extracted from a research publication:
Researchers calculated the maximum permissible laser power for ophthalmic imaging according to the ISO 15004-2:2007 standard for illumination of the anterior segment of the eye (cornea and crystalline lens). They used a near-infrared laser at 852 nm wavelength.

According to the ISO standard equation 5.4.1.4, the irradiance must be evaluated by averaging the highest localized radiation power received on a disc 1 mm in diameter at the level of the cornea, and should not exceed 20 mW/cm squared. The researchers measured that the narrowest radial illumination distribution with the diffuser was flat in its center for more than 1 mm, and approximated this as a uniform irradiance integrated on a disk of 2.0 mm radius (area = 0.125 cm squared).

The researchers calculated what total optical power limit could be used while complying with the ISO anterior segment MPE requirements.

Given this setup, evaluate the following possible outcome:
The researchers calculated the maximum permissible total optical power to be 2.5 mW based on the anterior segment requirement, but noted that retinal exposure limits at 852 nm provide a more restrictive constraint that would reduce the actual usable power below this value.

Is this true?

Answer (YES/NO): NO